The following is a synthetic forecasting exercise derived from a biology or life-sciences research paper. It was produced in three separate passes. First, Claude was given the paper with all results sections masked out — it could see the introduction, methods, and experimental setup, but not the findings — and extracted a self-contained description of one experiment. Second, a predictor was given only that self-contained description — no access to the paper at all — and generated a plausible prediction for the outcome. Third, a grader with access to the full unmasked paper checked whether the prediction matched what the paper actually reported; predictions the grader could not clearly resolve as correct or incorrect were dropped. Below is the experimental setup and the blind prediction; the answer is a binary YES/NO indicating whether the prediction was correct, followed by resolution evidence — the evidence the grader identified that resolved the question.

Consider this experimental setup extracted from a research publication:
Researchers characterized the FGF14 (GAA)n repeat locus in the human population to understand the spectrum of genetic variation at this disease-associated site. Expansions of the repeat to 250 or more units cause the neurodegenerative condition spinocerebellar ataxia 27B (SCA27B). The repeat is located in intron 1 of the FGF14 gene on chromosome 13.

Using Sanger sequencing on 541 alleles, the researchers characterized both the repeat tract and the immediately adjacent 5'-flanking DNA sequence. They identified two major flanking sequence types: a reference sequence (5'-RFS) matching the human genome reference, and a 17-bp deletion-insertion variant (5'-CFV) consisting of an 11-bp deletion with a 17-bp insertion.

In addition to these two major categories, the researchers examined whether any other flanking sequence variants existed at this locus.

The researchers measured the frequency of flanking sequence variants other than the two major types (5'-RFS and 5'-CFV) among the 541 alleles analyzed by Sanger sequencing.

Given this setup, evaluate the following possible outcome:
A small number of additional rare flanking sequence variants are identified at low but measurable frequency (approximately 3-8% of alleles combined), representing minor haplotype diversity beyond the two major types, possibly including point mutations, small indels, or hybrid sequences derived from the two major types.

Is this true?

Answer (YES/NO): NO